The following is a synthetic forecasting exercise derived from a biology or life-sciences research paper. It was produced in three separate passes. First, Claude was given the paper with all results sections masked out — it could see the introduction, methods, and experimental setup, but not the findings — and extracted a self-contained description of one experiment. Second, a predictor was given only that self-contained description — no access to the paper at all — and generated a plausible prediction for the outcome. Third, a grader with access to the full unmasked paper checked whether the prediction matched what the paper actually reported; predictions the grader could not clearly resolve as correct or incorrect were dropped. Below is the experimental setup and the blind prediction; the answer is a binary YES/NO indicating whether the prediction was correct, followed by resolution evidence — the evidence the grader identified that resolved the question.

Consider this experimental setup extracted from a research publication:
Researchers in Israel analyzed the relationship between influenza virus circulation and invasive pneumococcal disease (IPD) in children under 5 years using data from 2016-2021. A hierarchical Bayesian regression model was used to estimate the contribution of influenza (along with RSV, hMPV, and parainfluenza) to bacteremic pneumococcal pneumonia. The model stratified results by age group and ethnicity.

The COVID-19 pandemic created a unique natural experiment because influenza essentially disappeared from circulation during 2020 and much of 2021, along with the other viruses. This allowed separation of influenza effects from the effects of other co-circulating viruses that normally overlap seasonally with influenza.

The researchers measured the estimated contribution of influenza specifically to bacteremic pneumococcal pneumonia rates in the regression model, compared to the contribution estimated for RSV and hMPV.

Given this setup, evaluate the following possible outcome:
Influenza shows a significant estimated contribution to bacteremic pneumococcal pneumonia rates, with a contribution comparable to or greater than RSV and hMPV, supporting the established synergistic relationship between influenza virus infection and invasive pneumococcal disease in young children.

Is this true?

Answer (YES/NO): NO